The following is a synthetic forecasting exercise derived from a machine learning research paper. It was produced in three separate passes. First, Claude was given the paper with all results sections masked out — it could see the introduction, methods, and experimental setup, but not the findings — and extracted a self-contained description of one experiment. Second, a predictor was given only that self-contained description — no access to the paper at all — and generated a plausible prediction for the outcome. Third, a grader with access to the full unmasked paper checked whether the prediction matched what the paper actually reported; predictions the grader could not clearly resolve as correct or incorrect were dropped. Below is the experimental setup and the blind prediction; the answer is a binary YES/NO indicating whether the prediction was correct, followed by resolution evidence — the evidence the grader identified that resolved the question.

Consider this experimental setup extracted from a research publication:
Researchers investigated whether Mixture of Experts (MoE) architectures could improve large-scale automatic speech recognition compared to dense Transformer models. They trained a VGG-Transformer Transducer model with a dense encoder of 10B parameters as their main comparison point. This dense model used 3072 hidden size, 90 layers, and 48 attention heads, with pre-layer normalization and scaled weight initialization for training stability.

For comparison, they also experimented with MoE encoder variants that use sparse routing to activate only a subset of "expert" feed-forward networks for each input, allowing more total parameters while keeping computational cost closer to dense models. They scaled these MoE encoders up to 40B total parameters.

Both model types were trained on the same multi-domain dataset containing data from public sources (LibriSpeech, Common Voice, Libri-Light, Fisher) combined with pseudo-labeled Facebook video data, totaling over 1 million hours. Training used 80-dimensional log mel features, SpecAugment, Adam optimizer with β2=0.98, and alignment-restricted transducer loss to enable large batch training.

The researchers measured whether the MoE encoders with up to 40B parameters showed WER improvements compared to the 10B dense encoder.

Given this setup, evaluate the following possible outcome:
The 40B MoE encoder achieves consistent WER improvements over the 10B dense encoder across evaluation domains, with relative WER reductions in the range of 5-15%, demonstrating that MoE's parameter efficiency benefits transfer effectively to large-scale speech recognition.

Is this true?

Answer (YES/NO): NO